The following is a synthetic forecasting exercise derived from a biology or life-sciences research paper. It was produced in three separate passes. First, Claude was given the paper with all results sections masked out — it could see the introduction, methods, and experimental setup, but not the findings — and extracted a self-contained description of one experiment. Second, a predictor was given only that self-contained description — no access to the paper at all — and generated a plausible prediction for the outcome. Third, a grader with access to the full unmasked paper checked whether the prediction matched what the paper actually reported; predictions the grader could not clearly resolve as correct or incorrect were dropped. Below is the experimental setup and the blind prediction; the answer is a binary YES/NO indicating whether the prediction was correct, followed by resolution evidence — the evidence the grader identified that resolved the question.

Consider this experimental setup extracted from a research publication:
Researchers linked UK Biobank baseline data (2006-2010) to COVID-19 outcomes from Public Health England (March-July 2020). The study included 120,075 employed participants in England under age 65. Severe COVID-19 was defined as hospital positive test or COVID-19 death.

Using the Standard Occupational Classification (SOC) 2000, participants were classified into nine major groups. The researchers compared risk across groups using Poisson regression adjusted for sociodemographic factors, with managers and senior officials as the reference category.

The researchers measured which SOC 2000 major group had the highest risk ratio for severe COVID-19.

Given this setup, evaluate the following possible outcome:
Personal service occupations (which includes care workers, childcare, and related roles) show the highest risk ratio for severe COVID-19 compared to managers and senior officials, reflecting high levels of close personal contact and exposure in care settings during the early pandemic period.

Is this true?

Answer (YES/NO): NO